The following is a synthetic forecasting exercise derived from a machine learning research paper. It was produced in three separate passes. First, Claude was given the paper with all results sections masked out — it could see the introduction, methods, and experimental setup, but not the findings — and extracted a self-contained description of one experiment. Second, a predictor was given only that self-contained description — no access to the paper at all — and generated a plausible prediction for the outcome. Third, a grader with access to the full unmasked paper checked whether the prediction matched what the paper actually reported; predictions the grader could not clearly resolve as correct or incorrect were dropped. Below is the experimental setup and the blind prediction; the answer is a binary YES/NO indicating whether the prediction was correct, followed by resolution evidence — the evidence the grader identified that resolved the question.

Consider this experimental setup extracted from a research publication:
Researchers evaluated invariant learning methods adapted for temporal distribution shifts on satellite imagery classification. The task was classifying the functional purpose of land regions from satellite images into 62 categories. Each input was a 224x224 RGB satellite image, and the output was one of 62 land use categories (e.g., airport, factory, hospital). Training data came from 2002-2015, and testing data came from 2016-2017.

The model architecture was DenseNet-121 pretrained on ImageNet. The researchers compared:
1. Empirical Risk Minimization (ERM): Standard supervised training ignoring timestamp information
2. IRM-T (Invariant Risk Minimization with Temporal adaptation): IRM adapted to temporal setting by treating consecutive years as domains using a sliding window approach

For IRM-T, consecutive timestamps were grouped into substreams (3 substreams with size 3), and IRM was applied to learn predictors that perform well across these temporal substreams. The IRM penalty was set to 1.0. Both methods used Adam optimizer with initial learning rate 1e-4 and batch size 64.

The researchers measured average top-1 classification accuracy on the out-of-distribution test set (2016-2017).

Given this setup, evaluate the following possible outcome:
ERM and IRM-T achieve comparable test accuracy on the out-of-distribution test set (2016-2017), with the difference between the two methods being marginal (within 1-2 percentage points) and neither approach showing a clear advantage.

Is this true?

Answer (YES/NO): NO